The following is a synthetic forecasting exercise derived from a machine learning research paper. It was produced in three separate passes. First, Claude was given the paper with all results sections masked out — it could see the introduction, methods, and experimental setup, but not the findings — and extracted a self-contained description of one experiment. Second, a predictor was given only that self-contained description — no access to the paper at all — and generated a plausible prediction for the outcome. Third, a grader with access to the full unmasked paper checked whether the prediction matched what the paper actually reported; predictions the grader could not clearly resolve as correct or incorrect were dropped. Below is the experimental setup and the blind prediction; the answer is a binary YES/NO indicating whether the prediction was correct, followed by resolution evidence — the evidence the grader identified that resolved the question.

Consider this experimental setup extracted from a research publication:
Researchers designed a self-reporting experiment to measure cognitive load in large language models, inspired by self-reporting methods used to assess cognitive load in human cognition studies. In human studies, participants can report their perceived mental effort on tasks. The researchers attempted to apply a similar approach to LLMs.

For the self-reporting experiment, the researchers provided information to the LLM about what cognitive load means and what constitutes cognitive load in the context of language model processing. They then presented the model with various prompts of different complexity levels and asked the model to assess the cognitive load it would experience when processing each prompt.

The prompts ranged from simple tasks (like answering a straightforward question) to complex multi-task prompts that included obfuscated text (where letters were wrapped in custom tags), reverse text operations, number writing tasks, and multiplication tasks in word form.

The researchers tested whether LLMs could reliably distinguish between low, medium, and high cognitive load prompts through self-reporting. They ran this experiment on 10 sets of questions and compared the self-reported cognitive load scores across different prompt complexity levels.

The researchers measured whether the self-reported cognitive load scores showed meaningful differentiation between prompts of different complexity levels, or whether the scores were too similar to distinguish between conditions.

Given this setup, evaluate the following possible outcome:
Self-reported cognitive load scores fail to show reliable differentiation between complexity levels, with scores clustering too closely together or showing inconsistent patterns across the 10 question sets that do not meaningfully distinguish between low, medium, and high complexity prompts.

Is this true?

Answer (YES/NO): YES